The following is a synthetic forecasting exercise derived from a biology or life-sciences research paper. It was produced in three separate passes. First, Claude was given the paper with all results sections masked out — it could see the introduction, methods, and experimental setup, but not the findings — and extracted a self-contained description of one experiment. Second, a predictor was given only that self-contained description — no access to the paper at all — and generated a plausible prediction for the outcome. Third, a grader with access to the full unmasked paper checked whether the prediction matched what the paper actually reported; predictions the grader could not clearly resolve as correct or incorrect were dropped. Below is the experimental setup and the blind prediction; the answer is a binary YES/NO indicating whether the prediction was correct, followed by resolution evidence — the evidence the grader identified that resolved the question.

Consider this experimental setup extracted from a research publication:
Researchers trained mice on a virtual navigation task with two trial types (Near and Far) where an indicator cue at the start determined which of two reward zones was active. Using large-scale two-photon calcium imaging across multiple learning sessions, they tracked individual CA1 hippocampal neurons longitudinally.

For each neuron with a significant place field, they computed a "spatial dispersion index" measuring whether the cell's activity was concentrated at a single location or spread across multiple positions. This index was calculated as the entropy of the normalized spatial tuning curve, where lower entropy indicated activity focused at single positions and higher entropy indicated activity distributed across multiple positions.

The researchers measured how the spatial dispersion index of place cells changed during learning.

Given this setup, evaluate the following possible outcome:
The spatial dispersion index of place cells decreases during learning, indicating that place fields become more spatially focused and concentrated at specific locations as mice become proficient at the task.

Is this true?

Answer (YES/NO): YES